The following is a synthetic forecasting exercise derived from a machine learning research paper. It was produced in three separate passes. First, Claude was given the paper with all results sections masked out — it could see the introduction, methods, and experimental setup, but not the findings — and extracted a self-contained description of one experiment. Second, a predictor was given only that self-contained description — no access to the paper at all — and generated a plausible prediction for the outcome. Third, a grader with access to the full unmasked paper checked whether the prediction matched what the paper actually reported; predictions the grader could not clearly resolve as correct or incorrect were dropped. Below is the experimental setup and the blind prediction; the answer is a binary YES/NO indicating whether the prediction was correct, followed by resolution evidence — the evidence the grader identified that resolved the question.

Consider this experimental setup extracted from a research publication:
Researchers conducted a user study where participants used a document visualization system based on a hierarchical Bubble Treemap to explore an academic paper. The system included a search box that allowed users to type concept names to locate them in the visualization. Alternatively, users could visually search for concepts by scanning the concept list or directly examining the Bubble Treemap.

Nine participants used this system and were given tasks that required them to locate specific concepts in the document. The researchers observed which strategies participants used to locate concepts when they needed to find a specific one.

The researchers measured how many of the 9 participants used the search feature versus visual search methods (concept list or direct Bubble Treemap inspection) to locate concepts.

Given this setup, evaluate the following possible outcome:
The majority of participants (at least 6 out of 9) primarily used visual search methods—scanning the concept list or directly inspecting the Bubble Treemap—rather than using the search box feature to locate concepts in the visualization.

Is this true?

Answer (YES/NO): NO